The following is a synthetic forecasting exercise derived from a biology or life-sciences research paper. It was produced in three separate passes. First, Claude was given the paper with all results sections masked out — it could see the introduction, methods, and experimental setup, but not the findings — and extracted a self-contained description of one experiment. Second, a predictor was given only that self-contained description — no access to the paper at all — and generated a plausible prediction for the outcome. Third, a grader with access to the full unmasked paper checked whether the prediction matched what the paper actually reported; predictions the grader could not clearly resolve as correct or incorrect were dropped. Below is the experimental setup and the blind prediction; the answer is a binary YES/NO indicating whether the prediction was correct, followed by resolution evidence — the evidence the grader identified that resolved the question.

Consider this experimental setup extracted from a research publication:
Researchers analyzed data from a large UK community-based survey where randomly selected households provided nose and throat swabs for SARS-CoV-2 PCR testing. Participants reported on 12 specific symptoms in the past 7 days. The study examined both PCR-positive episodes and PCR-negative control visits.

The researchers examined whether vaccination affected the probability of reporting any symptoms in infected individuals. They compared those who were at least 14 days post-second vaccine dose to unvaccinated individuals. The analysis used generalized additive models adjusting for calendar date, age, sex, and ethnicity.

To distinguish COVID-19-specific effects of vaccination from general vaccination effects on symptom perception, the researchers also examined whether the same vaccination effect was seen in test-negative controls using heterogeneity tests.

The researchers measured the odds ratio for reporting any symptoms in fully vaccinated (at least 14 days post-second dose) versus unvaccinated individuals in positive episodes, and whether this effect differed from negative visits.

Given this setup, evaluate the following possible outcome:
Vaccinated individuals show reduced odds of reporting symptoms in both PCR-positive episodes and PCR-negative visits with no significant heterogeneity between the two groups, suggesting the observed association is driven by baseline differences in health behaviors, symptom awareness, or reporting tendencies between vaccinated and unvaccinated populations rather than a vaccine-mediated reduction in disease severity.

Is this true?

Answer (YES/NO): YES